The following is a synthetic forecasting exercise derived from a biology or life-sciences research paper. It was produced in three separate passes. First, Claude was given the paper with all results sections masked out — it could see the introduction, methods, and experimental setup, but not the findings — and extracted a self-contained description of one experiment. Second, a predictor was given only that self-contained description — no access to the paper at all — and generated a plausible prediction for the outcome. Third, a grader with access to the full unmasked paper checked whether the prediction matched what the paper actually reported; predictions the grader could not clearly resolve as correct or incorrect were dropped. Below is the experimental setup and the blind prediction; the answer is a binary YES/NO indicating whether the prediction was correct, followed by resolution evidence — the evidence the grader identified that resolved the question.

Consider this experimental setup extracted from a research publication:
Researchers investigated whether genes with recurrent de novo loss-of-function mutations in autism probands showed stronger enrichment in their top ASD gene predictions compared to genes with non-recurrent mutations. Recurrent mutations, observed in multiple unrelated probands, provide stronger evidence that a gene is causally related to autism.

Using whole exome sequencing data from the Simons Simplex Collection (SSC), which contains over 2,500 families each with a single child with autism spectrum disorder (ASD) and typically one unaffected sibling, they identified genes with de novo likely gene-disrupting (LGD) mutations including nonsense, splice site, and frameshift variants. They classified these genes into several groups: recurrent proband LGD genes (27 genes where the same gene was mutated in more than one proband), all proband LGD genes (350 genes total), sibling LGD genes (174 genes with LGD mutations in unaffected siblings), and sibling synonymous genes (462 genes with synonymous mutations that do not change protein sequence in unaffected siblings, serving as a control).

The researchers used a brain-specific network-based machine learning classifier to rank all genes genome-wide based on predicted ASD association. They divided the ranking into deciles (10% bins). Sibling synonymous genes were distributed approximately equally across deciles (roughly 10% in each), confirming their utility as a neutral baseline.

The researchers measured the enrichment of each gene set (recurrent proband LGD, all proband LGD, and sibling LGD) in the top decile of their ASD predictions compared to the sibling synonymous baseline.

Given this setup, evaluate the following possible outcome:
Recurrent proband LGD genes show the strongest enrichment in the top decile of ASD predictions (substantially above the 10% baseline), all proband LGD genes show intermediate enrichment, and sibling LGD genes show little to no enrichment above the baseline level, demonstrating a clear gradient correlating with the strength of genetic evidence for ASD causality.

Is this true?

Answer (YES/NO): YES